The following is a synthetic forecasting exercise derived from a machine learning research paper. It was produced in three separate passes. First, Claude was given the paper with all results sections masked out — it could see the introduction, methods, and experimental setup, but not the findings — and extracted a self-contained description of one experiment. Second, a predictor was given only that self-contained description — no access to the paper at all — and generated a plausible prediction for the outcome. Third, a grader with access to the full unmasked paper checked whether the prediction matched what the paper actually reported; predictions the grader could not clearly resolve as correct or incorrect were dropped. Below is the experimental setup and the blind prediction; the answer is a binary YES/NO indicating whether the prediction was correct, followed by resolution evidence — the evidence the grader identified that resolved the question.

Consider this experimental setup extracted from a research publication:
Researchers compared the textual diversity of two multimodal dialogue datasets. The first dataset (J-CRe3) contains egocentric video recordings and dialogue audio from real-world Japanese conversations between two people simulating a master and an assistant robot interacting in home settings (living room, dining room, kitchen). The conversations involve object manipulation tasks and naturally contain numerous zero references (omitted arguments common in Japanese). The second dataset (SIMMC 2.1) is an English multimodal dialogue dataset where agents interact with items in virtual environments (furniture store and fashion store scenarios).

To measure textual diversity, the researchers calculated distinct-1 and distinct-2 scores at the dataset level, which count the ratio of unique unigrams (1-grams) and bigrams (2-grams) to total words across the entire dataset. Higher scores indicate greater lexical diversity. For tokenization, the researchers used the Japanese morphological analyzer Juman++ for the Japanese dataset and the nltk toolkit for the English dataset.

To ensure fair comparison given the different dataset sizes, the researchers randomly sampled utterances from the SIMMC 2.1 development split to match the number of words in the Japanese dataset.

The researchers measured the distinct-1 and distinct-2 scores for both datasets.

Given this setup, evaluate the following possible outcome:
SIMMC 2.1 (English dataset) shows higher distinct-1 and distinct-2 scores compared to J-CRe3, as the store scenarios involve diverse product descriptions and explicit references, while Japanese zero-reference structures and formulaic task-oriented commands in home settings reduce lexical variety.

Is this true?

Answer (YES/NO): NO